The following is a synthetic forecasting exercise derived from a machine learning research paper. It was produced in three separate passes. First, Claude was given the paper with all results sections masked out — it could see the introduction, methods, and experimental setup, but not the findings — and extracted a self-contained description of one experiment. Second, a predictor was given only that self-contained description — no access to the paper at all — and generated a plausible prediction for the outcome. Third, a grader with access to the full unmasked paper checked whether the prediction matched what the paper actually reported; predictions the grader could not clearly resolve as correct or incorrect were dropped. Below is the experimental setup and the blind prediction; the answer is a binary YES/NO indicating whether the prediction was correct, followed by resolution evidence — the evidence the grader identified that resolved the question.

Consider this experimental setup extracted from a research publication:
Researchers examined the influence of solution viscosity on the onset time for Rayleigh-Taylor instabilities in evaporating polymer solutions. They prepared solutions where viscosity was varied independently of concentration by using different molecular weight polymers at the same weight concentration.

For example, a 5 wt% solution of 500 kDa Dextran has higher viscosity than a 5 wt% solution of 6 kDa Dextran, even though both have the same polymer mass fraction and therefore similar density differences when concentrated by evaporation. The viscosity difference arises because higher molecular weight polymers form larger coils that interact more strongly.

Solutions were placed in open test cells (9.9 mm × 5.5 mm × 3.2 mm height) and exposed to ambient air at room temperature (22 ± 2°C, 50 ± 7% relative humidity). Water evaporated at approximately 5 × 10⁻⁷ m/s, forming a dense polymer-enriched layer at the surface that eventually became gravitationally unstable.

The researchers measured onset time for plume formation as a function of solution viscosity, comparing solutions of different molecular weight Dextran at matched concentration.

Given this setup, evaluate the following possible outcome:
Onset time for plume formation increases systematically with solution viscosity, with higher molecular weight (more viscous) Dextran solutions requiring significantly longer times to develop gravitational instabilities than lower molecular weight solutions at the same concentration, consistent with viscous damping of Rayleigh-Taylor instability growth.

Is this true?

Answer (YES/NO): YES